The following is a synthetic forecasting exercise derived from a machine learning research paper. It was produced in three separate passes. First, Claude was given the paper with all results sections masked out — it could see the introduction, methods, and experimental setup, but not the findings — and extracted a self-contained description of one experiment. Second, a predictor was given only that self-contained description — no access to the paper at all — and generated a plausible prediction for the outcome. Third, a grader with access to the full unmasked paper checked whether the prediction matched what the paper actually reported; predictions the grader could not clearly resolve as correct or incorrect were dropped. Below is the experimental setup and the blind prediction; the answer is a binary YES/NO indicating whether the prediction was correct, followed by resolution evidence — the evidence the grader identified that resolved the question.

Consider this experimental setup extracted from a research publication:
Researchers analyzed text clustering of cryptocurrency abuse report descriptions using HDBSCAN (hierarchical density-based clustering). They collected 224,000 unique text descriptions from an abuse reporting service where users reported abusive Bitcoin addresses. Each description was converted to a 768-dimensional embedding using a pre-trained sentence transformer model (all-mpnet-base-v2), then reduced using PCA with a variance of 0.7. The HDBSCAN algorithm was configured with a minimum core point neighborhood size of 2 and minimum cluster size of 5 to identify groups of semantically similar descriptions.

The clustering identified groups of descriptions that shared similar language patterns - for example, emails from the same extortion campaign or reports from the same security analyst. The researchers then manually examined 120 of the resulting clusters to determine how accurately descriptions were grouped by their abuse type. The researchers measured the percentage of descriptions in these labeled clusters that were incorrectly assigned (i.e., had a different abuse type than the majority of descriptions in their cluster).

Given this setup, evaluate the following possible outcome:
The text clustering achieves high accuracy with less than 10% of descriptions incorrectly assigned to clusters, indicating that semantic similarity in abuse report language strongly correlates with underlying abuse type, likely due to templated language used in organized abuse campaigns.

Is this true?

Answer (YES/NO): YES